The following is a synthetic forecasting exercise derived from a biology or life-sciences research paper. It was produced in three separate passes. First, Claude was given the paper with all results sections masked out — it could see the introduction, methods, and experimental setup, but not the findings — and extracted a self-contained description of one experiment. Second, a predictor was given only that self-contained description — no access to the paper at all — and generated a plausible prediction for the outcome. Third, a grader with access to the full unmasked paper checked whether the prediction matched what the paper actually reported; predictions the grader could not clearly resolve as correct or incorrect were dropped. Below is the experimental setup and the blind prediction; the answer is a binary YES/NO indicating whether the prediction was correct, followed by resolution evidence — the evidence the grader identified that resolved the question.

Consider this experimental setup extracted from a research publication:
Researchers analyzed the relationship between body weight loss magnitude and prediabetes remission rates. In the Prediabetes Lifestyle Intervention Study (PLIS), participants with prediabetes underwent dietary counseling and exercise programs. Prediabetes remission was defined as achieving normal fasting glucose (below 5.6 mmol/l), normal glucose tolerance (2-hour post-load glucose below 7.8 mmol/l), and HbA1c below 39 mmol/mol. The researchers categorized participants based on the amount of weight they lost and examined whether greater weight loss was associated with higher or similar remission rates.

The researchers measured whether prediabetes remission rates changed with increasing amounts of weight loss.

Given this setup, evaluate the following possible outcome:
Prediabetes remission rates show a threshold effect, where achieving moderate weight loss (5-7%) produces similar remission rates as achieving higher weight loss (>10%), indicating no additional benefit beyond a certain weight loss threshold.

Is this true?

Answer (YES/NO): NO